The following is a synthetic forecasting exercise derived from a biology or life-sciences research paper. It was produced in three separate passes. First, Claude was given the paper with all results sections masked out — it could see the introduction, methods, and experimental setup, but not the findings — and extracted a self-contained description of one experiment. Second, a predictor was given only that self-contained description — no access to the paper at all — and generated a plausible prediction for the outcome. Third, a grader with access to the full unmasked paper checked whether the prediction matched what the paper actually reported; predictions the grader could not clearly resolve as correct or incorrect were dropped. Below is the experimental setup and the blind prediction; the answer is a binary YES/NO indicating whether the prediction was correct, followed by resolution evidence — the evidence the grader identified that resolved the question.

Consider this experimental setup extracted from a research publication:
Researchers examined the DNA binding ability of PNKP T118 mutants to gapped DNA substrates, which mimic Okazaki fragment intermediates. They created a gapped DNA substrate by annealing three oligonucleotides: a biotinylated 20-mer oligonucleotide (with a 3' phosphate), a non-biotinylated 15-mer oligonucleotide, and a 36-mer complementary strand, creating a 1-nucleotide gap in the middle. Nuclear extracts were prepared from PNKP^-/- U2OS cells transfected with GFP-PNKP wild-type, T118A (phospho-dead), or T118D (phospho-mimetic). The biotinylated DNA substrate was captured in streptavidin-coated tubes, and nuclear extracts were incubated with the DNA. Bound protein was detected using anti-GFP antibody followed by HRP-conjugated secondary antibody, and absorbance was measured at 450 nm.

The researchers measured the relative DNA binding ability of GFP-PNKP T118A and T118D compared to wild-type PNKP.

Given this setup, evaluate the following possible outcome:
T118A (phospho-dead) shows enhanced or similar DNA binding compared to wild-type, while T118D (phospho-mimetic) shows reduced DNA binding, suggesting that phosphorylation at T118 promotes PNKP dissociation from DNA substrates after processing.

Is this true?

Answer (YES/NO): NO